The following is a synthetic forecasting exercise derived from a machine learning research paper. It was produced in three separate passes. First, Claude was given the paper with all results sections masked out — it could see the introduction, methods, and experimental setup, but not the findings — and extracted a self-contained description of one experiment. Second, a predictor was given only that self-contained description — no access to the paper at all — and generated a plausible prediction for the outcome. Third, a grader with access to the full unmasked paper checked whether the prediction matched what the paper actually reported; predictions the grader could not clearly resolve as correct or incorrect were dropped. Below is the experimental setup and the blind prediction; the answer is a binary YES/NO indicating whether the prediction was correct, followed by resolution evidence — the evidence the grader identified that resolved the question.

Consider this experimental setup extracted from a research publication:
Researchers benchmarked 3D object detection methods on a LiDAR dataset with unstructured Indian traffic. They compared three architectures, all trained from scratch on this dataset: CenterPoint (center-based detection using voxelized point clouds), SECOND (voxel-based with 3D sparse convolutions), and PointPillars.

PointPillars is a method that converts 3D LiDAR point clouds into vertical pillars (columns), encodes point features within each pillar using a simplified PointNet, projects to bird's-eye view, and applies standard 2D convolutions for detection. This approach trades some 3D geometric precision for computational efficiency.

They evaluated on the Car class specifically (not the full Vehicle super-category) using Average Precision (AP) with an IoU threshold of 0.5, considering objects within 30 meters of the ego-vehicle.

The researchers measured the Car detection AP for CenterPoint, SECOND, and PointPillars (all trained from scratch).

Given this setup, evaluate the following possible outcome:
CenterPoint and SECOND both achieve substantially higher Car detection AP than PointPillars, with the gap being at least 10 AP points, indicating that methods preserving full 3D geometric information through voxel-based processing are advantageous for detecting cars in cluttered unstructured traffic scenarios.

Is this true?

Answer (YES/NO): NO